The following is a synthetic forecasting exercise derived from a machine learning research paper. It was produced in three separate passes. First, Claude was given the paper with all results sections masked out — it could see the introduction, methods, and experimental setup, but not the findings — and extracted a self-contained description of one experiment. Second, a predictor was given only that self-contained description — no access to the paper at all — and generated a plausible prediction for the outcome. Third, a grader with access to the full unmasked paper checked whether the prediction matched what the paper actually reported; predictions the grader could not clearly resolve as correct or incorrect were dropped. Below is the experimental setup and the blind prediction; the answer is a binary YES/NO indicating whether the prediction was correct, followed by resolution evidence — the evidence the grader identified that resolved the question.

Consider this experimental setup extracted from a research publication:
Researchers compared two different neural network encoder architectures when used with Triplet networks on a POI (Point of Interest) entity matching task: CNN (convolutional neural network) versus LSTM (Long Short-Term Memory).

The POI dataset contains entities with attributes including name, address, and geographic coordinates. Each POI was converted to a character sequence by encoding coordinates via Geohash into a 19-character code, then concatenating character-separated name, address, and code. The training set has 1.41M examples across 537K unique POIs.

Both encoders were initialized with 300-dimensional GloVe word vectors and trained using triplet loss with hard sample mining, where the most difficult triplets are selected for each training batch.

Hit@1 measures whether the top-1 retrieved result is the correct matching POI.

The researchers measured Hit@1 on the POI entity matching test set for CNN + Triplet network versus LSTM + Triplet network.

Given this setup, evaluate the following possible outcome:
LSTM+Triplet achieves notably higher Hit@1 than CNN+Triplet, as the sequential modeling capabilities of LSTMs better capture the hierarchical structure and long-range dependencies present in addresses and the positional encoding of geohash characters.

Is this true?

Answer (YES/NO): NO